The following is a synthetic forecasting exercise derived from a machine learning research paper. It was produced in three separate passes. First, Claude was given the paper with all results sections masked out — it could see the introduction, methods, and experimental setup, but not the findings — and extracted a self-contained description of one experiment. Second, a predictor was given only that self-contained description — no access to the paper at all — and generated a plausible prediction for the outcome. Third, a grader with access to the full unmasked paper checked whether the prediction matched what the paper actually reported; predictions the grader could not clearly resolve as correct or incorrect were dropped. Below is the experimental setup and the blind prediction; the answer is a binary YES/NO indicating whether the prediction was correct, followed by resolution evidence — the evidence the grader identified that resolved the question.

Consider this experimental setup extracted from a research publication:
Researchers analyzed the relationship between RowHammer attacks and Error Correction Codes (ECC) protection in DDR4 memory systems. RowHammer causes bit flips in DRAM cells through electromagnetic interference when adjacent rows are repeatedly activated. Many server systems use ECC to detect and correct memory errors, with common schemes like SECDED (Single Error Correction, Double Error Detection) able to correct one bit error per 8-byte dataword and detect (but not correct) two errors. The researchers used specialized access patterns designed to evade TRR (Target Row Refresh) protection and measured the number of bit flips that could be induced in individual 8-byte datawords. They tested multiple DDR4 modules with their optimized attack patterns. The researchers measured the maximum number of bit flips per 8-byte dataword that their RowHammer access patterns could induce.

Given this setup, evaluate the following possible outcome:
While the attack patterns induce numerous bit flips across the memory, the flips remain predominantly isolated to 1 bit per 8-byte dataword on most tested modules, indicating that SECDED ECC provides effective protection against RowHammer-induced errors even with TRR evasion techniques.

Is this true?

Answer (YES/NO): NO